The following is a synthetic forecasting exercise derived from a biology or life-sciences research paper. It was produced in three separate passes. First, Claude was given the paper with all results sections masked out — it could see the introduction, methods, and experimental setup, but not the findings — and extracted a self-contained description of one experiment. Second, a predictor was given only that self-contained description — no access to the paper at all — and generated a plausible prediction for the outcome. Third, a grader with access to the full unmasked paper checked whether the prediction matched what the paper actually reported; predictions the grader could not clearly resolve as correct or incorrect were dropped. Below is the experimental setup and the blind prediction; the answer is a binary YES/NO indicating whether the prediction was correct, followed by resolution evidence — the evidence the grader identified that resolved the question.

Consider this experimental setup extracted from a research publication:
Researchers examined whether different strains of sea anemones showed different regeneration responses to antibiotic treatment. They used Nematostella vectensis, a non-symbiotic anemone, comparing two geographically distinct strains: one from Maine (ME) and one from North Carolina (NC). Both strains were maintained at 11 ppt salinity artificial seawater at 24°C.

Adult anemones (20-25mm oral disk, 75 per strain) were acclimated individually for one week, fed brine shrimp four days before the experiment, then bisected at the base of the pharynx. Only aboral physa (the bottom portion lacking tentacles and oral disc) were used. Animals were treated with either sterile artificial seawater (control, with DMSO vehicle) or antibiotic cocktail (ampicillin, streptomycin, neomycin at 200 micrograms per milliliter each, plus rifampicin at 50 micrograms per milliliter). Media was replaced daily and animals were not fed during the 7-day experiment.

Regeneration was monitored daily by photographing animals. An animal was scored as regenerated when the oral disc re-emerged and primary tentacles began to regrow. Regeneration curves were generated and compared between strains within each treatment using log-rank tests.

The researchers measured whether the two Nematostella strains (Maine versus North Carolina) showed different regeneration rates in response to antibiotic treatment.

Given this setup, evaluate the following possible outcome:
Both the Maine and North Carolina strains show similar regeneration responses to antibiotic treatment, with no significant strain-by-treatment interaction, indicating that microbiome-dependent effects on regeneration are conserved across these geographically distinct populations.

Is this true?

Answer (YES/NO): YES